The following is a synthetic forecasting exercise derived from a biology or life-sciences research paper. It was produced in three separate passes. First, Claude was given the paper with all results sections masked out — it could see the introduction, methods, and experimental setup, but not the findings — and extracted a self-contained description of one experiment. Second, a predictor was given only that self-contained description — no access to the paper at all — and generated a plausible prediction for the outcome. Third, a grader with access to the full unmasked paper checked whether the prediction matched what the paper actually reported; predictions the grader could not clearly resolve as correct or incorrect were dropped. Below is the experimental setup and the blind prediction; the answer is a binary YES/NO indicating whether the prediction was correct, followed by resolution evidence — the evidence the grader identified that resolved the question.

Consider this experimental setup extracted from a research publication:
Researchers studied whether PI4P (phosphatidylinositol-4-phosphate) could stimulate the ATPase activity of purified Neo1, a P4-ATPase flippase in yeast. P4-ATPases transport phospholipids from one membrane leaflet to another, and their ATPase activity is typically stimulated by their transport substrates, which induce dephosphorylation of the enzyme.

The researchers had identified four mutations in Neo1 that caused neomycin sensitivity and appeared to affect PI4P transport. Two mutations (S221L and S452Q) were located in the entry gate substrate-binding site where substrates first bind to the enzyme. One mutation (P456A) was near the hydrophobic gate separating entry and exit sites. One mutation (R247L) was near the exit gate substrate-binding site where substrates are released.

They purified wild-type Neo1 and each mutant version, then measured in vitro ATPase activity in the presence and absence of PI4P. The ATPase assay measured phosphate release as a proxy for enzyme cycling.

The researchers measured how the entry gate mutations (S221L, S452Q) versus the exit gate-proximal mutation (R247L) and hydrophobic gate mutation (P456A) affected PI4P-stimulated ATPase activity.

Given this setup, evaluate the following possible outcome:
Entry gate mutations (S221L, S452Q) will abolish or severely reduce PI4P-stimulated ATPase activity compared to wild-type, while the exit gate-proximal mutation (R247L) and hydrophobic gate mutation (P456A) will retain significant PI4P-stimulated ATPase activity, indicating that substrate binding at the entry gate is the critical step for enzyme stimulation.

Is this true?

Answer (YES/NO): NO